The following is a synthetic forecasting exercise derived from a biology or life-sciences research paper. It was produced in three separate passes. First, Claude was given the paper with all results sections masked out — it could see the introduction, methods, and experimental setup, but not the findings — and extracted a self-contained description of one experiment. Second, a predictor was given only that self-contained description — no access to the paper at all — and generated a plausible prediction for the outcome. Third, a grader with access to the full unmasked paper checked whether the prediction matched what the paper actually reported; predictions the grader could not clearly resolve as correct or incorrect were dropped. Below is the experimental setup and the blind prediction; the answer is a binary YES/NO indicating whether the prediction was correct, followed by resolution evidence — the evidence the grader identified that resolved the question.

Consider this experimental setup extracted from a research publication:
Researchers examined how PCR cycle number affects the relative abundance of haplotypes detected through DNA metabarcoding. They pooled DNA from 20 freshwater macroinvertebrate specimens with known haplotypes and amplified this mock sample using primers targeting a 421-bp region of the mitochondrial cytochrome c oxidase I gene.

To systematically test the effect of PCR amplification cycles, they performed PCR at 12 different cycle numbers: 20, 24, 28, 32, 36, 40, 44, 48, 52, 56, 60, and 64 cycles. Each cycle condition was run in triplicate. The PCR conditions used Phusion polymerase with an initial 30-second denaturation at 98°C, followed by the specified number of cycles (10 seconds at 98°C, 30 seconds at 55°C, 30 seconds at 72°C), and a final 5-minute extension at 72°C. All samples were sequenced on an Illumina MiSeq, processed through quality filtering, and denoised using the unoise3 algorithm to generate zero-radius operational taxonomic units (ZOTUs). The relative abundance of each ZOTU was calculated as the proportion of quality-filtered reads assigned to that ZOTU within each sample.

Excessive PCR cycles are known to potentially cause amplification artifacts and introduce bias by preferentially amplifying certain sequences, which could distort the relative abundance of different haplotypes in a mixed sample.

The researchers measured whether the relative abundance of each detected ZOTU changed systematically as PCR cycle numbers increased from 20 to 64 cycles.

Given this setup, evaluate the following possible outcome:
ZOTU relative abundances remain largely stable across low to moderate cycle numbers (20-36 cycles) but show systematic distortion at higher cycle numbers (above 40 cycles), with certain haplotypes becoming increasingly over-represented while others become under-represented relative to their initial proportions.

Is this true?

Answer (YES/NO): NO